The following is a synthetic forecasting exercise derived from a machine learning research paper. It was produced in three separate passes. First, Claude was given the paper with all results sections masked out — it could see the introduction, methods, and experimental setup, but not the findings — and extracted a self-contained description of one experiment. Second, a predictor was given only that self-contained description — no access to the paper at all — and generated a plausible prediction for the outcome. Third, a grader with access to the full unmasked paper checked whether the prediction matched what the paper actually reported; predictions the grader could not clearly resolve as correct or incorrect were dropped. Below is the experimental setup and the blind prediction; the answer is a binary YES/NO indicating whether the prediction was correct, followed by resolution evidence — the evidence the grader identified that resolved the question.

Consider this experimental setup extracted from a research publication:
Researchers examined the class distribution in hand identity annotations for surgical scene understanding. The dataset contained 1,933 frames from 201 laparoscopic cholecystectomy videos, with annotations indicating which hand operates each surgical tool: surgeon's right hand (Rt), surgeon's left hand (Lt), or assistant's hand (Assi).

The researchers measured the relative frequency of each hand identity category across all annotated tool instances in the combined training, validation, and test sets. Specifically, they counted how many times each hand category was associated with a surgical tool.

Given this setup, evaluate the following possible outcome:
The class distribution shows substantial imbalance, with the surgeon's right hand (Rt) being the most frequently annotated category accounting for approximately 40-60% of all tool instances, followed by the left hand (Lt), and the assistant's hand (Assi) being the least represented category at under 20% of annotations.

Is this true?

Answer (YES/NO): YES